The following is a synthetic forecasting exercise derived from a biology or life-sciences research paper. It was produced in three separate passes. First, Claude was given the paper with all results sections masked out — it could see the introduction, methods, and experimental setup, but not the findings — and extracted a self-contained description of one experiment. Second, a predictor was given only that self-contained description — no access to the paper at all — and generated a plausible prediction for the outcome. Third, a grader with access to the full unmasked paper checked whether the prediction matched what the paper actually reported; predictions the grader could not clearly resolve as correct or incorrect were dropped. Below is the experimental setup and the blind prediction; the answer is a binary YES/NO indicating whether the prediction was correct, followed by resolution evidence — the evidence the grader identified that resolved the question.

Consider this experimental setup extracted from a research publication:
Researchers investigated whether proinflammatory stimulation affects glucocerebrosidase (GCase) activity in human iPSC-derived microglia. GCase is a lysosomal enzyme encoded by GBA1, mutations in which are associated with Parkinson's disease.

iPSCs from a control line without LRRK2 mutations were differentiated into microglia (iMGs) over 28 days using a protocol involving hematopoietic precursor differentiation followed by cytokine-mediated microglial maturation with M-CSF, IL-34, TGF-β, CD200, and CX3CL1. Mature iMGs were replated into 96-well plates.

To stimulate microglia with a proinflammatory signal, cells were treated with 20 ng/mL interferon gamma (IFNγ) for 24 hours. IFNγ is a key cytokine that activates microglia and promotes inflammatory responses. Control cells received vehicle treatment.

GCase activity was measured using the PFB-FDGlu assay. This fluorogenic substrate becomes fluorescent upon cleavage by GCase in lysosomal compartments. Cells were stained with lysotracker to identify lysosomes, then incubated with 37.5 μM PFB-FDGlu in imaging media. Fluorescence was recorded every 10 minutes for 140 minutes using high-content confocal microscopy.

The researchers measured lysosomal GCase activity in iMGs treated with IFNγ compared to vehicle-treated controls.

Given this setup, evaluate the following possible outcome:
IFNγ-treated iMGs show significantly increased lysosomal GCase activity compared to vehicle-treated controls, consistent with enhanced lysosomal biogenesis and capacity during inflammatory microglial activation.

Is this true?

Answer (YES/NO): NO